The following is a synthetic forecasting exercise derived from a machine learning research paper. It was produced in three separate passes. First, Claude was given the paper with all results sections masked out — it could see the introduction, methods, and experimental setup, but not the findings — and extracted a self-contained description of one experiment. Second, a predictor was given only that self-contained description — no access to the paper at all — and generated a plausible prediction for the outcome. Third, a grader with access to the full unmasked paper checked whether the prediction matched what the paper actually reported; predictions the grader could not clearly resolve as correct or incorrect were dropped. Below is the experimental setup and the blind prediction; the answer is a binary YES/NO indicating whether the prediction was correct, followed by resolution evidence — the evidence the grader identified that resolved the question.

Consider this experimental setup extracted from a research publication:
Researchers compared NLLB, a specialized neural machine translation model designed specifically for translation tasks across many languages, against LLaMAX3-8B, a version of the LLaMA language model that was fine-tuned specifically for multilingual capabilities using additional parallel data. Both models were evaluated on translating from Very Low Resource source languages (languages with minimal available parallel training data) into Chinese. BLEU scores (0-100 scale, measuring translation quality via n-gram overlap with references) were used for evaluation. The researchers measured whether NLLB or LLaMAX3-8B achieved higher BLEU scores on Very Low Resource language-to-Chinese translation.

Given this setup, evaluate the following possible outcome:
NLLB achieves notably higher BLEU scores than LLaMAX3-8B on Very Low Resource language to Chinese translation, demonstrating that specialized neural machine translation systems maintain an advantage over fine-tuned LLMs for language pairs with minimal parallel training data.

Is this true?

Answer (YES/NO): YES